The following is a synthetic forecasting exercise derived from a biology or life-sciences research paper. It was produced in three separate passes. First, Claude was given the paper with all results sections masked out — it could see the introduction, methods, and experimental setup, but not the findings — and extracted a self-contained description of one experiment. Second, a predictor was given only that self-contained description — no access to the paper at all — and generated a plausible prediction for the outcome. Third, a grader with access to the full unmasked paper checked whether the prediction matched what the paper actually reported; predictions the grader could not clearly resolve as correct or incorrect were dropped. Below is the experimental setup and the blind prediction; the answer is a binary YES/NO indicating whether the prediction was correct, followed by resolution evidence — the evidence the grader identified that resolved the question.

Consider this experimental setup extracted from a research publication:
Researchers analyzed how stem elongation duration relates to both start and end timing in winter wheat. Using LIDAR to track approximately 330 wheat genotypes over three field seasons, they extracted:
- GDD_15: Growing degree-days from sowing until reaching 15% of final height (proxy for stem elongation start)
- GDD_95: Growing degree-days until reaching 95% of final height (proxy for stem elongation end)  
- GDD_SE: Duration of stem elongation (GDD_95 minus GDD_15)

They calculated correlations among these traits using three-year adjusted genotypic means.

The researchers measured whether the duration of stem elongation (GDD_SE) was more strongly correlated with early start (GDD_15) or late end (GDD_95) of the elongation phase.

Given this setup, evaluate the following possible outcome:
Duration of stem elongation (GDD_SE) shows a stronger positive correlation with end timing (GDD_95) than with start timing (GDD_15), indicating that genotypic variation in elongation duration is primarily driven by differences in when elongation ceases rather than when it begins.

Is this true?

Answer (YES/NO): NO